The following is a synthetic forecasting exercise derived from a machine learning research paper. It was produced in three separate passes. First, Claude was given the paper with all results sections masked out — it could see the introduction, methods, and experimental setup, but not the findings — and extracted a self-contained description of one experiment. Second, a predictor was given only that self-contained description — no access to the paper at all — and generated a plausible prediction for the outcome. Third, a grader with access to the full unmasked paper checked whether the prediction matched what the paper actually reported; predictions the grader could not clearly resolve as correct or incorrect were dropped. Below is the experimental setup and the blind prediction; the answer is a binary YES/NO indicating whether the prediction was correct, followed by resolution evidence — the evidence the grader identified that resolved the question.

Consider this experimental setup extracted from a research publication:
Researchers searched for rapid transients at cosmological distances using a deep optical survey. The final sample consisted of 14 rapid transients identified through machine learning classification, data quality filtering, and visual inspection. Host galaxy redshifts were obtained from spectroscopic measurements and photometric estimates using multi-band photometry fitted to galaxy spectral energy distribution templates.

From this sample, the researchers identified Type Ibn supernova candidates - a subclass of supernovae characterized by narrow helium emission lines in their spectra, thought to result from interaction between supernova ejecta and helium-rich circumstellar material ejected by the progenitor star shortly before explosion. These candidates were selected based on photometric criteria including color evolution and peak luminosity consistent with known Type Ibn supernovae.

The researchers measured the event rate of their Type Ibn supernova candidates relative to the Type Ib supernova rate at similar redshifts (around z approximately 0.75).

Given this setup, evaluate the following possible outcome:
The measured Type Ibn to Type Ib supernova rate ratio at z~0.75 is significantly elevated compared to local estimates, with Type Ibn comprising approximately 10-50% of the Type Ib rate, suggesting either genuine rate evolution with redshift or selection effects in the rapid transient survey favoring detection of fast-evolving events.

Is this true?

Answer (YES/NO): NO